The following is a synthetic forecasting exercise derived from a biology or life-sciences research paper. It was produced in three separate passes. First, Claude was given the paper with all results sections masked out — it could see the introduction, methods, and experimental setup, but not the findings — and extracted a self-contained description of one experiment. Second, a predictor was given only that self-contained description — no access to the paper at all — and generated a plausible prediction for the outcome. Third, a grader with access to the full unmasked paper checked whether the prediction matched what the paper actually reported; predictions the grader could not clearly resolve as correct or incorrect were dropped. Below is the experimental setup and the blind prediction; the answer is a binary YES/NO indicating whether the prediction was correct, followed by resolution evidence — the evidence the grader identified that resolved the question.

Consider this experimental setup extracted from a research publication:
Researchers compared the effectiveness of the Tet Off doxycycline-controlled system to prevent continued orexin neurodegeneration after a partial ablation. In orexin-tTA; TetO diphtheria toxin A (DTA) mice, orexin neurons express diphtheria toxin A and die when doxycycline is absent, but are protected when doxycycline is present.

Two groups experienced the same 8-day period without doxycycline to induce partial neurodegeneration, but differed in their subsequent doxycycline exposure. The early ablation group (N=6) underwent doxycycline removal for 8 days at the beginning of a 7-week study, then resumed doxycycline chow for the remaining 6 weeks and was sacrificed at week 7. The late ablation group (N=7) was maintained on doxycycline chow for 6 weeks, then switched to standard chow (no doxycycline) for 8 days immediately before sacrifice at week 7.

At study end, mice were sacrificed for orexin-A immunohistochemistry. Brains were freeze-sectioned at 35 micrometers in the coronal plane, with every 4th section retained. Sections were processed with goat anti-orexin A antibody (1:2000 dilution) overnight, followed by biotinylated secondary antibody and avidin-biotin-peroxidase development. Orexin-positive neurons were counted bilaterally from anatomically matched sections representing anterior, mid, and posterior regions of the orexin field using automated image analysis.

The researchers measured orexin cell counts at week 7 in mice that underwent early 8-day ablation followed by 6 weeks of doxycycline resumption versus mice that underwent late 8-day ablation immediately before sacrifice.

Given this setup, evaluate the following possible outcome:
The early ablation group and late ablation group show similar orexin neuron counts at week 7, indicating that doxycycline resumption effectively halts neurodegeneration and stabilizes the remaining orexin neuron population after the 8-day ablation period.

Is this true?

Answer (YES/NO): NO